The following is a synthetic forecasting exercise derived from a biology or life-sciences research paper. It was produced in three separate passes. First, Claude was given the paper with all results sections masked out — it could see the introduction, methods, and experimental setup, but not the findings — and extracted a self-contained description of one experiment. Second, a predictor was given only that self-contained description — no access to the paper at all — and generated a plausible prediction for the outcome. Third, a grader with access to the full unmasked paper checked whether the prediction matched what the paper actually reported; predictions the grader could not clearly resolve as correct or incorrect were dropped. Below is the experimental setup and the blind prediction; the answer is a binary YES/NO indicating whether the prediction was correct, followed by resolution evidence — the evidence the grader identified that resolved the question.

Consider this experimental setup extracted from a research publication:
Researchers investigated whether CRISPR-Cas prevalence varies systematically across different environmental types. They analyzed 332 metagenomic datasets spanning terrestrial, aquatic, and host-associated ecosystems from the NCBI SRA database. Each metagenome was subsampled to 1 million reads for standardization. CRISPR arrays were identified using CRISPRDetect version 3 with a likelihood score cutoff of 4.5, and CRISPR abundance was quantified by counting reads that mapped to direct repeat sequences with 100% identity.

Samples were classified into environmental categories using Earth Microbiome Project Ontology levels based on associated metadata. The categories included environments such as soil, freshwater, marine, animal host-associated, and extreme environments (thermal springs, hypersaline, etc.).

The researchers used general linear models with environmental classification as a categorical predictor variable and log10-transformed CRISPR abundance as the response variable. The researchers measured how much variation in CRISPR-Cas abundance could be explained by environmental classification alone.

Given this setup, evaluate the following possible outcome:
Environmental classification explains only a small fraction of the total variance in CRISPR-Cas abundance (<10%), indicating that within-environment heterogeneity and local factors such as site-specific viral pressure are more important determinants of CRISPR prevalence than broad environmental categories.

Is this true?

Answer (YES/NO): NO